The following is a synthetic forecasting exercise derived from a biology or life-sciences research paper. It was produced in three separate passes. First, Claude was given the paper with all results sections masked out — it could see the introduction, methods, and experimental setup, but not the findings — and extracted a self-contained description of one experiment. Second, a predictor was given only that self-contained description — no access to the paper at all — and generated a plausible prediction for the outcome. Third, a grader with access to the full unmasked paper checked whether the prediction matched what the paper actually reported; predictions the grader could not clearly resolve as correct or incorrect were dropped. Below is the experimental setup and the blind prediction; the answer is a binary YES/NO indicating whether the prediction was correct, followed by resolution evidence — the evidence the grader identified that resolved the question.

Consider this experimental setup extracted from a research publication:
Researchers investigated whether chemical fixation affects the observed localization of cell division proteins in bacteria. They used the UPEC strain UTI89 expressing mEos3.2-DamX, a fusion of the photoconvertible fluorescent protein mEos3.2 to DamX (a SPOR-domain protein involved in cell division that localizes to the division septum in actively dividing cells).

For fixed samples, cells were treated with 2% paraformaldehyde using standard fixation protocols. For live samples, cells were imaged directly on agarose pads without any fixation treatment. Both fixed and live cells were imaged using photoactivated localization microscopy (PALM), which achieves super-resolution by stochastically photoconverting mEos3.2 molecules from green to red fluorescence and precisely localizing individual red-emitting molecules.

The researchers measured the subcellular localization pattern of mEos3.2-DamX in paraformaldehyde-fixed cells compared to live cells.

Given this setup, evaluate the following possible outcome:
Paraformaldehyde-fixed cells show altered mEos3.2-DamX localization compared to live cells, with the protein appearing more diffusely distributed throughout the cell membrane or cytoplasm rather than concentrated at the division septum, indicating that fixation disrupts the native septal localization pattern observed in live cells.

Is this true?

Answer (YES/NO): YES